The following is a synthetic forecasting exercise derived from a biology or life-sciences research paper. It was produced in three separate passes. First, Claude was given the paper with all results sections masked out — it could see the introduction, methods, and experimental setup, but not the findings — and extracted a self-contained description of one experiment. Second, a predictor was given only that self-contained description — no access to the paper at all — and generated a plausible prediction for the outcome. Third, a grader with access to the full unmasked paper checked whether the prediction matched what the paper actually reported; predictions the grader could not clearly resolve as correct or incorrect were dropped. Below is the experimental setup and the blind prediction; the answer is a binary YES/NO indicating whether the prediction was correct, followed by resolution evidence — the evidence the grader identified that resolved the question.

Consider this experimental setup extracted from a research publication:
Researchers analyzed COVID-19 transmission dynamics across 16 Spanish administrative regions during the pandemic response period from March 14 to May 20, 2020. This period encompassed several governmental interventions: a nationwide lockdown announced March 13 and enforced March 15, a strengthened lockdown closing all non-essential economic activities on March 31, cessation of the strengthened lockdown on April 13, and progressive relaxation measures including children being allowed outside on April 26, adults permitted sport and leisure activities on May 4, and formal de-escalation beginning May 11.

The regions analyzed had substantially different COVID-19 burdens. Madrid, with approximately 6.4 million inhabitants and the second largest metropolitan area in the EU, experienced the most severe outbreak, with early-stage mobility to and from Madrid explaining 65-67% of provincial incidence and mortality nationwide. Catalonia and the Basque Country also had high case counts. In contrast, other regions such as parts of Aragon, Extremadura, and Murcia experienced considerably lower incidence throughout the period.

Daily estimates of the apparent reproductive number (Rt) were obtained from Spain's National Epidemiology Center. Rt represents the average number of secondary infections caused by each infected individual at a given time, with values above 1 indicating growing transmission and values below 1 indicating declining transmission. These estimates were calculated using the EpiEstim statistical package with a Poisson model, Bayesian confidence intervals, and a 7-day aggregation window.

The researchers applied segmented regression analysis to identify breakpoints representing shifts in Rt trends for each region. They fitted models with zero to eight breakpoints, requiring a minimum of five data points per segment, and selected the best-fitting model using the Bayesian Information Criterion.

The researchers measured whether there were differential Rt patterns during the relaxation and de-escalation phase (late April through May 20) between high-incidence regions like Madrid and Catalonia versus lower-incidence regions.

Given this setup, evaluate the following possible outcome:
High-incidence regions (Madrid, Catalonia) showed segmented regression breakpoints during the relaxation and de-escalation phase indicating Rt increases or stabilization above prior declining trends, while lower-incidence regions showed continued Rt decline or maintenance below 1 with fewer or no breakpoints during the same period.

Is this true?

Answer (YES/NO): NO